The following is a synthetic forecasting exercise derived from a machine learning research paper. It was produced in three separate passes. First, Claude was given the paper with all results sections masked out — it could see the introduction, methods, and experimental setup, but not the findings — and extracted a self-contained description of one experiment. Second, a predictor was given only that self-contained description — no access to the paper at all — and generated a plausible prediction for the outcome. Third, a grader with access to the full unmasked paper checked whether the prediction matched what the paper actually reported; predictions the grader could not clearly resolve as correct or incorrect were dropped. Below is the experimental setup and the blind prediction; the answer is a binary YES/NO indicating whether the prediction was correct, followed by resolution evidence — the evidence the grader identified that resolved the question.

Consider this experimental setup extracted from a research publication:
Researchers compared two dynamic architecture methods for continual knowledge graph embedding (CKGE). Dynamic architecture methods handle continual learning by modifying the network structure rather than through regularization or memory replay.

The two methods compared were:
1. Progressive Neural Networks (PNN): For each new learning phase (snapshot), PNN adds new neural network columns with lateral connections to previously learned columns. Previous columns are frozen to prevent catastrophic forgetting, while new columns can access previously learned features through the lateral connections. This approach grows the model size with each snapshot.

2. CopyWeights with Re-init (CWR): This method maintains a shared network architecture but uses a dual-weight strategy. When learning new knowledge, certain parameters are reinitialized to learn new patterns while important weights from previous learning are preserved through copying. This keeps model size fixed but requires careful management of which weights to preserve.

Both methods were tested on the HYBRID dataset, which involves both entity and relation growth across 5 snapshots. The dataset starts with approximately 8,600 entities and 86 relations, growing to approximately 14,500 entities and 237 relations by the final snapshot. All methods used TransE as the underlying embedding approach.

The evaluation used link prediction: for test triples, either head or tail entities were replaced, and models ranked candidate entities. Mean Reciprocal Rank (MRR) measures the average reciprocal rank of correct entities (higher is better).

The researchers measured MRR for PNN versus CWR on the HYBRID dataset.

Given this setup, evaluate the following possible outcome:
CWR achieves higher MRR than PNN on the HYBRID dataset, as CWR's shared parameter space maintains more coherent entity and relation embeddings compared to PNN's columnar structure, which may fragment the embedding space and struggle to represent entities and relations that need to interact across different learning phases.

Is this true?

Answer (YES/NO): NO